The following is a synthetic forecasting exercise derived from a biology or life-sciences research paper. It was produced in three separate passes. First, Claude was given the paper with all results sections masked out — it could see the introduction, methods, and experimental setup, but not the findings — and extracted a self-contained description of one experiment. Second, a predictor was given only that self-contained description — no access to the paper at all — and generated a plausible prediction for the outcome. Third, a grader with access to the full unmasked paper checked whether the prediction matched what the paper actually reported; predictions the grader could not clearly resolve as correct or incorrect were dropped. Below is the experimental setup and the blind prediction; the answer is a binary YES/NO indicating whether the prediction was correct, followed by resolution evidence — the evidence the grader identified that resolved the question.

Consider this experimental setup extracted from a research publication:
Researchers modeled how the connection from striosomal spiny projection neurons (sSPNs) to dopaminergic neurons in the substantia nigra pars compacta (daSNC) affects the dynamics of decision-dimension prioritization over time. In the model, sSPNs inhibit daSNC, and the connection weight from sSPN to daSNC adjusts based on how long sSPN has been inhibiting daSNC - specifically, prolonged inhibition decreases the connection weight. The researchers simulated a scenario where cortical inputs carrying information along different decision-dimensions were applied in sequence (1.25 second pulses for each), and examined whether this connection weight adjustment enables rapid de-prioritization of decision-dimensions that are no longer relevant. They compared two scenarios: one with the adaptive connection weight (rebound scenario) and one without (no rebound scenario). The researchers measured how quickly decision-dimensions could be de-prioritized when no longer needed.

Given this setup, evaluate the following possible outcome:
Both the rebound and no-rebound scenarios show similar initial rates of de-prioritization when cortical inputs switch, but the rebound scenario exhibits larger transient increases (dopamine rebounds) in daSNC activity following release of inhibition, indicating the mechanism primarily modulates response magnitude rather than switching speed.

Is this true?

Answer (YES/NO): NO